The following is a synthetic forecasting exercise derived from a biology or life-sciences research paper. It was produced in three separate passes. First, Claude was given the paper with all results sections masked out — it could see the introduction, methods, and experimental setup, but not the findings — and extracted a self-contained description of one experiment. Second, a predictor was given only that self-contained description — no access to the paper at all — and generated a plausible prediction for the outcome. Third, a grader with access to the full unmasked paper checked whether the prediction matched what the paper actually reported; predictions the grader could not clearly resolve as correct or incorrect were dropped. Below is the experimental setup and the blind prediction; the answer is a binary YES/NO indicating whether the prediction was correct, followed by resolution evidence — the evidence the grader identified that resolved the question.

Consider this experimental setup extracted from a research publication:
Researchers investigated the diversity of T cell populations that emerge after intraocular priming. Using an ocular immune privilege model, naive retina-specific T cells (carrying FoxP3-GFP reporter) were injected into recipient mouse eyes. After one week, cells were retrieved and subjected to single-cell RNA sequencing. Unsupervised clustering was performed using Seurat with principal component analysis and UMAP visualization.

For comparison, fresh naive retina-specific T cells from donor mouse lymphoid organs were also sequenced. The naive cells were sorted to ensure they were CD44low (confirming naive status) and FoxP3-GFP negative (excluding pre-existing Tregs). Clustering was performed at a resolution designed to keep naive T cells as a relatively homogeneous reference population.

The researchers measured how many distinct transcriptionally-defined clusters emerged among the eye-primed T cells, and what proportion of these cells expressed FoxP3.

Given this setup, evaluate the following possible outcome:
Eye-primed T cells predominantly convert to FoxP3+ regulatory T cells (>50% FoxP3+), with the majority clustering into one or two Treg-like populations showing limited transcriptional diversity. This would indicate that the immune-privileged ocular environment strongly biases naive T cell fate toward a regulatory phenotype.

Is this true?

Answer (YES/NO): NO